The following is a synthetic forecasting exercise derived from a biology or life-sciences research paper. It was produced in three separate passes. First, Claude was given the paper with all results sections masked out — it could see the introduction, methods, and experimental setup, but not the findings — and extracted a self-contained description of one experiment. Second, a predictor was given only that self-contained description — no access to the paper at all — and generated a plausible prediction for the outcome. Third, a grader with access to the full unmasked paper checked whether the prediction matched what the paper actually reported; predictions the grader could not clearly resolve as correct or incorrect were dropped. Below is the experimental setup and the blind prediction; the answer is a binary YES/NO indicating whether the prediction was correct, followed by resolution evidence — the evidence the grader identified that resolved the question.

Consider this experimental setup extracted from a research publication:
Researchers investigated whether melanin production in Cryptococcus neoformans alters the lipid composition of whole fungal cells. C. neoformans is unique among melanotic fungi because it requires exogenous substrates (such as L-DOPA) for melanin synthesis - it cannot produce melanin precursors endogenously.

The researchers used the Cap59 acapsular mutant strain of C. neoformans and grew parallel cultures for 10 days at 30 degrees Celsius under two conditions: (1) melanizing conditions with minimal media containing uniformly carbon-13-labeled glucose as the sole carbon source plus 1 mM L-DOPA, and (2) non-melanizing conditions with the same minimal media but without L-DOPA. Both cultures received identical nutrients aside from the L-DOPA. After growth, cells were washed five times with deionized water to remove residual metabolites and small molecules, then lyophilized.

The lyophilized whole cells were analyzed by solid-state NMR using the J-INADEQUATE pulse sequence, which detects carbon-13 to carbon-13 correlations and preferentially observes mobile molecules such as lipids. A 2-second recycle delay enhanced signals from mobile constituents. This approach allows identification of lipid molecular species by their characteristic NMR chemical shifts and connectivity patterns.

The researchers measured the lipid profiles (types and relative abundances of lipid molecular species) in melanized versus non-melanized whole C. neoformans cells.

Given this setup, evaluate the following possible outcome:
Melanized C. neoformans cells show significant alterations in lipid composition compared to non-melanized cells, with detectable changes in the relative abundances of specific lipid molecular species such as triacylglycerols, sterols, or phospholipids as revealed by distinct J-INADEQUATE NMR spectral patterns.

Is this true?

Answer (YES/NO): NO